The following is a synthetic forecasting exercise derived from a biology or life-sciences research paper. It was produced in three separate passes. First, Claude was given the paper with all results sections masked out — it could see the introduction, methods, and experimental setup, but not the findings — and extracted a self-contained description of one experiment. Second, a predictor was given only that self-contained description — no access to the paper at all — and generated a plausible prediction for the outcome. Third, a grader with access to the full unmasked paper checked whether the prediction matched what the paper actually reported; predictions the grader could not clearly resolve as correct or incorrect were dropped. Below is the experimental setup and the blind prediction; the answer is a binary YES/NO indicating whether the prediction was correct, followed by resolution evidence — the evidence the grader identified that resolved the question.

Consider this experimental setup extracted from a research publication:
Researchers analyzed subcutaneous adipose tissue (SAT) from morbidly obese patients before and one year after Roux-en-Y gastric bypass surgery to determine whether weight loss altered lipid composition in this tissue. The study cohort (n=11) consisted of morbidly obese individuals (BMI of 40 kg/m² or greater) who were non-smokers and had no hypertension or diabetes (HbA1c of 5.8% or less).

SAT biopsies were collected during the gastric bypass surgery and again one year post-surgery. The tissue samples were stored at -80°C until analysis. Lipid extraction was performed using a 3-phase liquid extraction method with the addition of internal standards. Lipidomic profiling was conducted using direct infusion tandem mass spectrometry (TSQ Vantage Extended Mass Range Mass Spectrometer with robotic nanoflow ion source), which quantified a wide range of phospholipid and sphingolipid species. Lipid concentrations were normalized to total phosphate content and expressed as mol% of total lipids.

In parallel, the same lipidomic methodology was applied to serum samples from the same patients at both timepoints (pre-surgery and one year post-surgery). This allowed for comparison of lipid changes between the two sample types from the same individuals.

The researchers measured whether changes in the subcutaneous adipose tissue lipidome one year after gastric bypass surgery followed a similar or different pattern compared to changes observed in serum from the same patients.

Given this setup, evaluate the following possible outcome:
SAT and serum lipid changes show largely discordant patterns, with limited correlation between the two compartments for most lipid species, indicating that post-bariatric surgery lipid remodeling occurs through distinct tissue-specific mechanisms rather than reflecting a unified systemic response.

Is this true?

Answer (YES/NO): NO